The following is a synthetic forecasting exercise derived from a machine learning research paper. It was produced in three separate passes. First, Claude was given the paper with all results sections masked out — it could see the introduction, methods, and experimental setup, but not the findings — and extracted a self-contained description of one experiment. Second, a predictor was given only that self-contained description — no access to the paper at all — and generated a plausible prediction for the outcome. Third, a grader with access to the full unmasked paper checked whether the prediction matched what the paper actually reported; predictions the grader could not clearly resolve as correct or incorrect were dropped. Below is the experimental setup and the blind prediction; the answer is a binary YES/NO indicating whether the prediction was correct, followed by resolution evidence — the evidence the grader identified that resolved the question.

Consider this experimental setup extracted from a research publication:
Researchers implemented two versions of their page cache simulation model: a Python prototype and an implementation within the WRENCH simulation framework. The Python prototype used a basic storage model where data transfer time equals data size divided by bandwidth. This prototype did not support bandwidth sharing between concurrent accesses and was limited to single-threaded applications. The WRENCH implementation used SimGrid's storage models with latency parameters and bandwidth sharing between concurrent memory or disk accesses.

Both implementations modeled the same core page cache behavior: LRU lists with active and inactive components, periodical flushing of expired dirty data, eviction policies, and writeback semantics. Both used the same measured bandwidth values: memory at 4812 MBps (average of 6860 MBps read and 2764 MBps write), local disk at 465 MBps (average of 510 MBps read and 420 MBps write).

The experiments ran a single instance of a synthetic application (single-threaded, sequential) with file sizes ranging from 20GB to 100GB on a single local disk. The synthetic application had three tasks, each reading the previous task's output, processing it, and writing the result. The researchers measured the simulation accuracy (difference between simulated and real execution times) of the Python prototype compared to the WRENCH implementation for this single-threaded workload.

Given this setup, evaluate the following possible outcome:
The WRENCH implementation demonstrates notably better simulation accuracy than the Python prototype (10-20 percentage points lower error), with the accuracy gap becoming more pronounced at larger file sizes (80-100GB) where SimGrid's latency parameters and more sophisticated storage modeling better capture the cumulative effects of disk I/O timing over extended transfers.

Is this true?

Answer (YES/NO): NO